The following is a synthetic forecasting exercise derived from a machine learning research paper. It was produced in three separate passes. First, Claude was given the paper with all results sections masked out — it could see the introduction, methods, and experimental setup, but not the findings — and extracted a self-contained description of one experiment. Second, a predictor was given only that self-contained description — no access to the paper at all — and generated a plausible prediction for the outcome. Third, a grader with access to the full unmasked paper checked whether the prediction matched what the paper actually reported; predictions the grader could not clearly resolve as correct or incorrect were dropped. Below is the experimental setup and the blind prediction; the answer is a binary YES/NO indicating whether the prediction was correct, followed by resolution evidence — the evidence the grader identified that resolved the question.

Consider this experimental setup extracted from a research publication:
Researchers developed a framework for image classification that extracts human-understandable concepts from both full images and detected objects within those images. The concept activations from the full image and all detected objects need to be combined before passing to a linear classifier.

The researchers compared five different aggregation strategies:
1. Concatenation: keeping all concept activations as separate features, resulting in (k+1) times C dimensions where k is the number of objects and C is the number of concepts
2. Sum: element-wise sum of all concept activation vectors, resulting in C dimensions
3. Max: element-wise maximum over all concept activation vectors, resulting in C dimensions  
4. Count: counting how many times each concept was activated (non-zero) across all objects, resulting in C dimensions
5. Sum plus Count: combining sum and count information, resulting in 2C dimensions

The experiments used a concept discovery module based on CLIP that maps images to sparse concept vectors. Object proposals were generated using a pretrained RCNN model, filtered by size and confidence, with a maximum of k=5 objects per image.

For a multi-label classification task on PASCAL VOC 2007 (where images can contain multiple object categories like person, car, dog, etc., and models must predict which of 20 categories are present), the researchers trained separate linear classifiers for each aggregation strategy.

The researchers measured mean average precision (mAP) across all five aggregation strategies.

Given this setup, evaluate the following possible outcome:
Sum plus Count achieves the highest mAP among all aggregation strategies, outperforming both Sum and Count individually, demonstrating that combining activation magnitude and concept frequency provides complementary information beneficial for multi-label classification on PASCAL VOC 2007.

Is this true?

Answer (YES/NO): YES